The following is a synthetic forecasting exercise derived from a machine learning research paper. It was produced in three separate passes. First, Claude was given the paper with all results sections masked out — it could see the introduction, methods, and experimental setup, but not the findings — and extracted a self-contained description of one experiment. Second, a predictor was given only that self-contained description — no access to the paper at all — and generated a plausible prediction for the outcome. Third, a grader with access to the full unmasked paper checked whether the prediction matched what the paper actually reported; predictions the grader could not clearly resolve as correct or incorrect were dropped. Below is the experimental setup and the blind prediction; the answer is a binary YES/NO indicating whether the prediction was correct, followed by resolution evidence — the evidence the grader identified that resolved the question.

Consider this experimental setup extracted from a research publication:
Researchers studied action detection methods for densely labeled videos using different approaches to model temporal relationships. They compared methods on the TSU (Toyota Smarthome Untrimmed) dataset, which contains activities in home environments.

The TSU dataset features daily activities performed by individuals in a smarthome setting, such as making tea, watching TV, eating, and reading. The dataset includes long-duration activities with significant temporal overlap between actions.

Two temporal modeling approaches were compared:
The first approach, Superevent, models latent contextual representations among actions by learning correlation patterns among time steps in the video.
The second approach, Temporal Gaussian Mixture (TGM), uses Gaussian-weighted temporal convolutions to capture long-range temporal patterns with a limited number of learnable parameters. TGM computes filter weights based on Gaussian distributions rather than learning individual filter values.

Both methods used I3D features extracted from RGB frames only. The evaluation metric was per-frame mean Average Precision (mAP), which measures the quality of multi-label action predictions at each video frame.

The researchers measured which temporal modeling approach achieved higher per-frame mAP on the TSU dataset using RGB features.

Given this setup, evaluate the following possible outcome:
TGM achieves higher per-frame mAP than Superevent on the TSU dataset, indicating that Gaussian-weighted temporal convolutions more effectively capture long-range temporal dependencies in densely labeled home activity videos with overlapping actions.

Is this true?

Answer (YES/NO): YES